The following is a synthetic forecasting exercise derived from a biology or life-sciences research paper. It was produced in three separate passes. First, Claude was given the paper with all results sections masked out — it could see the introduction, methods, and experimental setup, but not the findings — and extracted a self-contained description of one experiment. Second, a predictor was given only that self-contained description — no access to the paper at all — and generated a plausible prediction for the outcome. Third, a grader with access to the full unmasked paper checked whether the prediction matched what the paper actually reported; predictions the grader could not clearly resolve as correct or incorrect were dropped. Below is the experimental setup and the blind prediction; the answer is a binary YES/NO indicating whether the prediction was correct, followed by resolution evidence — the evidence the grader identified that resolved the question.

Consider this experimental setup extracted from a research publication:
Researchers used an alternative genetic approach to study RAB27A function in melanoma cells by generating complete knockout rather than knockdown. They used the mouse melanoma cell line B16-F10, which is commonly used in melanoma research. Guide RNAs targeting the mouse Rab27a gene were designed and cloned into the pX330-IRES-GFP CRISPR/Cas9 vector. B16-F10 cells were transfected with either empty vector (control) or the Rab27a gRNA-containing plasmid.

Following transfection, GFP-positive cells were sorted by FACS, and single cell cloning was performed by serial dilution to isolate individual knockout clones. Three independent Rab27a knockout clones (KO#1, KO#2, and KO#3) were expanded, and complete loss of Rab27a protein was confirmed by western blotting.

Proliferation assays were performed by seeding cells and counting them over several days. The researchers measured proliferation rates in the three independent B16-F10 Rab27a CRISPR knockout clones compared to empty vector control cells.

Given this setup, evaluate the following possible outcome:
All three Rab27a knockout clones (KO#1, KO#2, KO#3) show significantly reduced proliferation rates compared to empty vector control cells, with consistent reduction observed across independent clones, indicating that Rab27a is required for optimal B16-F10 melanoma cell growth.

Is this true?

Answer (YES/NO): NO